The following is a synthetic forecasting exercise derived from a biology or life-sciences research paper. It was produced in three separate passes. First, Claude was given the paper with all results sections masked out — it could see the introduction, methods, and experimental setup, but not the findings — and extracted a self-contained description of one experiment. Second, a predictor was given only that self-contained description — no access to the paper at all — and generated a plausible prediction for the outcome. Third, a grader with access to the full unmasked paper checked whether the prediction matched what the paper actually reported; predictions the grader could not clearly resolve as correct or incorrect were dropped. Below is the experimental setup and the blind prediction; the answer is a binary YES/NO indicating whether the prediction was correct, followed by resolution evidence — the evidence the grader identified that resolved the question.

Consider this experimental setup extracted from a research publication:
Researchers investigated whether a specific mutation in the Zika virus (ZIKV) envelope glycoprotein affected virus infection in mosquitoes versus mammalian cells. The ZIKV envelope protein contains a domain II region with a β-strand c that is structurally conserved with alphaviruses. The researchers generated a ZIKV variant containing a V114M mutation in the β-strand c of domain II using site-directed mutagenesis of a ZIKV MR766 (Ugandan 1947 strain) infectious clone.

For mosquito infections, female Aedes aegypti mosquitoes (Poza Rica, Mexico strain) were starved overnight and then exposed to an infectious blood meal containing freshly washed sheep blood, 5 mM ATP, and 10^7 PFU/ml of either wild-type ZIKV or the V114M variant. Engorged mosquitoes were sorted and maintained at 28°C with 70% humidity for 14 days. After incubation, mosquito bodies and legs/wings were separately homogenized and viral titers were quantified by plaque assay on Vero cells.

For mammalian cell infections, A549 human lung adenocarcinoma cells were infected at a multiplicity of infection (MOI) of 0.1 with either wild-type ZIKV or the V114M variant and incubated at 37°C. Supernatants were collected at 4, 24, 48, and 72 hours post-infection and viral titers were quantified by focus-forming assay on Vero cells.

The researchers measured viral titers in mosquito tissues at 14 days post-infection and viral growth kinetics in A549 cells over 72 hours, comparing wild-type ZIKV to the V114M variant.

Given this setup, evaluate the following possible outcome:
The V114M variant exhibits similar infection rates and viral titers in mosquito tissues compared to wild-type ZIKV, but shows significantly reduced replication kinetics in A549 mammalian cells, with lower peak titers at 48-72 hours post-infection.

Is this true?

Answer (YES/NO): YES